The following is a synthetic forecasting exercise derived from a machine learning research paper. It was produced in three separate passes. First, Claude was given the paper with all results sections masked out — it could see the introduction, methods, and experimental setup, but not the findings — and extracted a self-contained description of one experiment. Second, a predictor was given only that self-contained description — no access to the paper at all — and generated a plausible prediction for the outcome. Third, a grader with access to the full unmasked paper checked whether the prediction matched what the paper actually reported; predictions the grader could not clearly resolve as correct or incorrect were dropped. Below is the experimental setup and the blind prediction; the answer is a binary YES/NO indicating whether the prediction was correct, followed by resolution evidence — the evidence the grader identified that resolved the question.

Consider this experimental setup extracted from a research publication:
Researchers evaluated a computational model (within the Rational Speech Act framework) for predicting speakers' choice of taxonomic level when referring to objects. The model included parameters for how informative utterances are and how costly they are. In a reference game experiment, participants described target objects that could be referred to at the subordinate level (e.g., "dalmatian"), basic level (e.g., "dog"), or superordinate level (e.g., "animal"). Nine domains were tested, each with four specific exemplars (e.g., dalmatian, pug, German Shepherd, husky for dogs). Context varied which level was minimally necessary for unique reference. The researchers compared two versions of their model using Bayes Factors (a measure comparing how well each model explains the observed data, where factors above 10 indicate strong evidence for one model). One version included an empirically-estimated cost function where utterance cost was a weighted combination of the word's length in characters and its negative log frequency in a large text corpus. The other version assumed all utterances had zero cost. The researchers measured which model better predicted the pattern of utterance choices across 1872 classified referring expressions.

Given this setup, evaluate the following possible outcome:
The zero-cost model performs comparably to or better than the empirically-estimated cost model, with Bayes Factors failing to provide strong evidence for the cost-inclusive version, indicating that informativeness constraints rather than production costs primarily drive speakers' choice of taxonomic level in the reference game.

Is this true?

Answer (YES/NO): NO